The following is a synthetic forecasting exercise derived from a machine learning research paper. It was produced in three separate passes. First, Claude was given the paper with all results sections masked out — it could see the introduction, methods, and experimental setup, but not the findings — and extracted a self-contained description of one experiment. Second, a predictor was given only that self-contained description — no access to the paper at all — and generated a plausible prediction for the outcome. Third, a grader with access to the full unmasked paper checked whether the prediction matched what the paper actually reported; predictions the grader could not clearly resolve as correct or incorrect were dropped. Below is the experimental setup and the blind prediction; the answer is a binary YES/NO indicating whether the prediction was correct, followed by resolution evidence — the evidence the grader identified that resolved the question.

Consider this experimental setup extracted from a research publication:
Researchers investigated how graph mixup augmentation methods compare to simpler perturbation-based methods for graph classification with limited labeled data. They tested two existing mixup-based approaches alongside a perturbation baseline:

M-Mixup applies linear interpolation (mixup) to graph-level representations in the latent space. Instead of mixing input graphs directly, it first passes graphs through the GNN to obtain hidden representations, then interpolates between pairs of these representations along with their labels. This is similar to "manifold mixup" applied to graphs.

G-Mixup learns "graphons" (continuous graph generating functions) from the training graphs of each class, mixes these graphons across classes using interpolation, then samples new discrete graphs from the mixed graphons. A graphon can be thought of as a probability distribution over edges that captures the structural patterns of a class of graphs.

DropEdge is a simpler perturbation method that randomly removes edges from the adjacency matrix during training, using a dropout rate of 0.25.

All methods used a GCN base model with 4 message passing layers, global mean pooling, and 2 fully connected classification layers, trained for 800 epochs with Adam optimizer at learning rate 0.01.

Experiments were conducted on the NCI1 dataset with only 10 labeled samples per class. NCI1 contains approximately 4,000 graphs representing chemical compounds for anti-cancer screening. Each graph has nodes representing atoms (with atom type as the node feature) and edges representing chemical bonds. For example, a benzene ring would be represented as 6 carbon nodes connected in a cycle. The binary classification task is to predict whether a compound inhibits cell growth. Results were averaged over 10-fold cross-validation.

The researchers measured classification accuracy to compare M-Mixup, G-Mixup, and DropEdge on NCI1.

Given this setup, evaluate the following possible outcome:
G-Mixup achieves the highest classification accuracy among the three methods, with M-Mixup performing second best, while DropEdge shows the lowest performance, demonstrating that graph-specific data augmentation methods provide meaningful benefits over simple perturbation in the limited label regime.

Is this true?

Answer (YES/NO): NO